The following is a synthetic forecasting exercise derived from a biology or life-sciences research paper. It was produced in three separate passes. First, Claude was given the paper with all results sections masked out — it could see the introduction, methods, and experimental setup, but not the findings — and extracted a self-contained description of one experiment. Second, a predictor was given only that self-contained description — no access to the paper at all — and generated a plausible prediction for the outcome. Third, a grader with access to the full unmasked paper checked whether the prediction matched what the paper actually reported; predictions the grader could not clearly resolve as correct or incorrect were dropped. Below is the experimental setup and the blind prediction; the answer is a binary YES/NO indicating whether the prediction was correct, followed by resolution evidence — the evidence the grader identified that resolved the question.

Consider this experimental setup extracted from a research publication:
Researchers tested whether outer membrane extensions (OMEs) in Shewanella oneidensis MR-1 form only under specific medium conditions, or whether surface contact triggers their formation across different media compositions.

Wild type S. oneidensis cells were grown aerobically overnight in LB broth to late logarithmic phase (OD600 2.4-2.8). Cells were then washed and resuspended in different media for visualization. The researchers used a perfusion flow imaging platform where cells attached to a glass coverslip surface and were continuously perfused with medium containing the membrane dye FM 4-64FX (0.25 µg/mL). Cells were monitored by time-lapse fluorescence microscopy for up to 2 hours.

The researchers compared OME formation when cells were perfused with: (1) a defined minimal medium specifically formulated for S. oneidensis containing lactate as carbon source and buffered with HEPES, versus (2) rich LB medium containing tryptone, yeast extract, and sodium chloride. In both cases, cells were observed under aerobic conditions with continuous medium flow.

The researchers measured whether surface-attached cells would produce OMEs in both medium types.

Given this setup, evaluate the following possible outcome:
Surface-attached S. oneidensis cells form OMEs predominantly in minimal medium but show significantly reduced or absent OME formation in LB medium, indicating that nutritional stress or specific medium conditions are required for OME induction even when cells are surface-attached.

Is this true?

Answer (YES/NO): NO